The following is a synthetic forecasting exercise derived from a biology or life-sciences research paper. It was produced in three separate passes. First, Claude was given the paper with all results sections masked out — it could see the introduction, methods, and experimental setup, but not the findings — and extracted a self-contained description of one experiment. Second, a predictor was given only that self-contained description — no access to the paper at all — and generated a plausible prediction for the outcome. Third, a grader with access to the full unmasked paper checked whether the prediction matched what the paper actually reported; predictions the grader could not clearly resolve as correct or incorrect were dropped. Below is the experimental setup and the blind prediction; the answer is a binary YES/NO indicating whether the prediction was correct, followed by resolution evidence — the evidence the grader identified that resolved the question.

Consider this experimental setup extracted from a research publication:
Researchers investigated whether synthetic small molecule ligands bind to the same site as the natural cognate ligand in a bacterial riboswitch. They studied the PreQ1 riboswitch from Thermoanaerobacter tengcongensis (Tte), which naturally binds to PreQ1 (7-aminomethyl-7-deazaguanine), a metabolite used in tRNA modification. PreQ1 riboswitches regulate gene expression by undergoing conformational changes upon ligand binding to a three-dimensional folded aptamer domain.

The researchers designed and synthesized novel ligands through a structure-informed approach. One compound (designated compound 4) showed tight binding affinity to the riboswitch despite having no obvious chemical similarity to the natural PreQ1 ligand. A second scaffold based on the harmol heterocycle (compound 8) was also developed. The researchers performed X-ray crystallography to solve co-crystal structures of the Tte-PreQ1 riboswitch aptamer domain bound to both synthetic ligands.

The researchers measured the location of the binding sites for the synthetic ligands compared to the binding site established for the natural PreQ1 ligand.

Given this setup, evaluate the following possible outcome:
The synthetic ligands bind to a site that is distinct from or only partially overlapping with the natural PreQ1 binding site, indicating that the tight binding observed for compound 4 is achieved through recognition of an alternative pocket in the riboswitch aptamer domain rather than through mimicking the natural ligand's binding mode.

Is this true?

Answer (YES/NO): NO